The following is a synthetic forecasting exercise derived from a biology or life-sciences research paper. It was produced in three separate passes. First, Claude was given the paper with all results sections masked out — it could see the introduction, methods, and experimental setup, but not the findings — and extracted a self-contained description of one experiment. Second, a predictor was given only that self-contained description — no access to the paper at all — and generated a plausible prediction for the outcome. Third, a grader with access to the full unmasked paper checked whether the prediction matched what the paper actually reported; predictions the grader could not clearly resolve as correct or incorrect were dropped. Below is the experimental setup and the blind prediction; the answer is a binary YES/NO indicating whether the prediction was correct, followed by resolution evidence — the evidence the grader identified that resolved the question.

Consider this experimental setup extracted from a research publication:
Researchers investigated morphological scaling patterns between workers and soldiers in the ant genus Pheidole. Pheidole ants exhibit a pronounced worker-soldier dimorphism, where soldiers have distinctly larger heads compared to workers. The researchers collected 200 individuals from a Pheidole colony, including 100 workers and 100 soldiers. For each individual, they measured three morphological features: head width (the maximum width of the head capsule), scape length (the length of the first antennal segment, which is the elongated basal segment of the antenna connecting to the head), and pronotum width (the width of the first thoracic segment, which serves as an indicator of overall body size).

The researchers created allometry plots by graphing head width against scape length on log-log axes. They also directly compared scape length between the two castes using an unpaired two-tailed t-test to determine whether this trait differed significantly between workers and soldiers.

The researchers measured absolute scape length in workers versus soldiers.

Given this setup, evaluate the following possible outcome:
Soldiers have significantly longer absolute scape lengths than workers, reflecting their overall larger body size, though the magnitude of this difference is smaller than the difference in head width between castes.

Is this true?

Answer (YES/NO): NO